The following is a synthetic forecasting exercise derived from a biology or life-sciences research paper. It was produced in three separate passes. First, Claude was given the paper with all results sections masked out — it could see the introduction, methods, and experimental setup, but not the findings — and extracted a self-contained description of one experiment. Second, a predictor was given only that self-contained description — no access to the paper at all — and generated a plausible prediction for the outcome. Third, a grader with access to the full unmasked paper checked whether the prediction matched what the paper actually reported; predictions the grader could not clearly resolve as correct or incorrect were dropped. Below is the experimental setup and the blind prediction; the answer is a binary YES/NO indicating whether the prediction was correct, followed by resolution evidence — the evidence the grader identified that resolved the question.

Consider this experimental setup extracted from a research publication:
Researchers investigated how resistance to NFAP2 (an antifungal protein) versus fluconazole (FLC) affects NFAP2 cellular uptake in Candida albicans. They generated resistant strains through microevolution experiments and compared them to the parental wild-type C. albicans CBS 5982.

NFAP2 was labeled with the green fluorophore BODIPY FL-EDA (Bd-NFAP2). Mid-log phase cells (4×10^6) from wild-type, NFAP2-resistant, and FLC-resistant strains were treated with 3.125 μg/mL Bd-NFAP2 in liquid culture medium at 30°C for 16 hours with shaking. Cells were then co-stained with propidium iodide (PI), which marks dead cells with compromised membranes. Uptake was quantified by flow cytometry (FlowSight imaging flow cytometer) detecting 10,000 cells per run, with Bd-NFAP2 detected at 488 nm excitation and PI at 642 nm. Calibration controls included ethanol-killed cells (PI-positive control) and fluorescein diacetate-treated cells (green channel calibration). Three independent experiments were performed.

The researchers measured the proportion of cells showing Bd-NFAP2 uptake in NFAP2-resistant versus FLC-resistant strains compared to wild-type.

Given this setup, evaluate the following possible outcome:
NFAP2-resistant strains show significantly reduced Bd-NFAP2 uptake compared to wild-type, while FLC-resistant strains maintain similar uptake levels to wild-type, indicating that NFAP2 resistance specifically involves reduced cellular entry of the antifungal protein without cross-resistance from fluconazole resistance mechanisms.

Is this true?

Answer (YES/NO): NO